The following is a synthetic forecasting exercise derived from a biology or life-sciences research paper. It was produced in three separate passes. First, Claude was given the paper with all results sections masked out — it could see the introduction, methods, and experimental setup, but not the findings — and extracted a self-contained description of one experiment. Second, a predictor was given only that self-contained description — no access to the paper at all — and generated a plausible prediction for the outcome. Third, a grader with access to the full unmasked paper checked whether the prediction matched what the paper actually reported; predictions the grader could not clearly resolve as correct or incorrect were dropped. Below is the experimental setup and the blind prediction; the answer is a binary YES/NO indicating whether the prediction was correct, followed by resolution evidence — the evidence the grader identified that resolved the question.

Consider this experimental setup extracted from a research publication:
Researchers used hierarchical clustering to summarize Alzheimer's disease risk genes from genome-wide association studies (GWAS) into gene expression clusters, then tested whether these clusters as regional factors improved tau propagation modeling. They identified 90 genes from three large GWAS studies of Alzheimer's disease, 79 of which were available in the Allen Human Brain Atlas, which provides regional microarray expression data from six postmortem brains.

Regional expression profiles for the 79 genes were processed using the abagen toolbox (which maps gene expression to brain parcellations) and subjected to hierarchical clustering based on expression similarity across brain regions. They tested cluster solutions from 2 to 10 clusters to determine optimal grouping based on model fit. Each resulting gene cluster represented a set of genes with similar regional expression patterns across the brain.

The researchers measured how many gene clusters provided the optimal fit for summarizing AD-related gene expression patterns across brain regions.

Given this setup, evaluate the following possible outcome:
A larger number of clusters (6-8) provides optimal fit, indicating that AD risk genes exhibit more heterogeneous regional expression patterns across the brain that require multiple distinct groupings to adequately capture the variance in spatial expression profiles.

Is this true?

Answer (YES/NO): YES